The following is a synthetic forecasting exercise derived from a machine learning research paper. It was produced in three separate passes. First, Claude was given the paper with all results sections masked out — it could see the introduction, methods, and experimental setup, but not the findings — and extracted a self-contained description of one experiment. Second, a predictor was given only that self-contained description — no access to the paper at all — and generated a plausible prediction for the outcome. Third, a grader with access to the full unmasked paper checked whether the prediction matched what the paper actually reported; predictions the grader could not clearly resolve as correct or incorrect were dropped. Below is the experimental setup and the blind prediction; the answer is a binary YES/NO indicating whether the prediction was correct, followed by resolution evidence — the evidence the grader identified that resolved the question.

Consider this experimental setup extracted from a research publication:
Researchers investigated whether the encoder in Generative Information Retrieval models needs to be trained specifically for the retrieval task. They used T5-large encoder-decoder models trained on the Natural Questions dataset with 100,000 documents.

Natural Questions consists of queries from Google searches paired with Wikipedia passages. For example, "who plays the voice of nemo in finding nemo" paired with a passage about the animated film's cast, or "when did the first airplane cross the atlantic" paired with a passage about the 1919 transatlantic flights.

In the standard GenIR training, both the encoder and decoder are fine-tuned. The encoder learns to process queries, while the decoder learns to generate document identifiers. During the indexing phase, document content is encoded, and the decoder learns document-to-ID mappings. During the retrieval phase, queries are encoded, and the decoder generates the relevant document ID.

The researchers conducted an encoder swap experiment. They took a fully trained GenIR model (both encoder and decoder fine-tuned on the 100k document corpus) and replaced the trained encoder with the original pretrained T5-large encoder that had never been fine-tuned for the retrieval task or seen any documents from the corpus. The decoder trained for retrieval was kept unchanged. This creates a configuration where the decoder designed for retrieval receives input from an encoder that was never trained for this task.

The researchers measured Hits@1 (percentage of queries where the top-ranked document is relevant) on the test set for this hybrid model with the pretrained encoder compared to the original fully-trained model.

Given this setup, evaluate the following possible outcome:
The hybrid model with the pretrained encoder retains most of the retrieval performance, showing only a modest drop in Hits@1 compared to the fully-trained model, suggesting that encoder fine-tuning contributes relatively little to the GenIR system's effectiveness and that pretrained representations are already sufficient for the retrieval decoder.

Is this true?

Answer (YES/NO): YES